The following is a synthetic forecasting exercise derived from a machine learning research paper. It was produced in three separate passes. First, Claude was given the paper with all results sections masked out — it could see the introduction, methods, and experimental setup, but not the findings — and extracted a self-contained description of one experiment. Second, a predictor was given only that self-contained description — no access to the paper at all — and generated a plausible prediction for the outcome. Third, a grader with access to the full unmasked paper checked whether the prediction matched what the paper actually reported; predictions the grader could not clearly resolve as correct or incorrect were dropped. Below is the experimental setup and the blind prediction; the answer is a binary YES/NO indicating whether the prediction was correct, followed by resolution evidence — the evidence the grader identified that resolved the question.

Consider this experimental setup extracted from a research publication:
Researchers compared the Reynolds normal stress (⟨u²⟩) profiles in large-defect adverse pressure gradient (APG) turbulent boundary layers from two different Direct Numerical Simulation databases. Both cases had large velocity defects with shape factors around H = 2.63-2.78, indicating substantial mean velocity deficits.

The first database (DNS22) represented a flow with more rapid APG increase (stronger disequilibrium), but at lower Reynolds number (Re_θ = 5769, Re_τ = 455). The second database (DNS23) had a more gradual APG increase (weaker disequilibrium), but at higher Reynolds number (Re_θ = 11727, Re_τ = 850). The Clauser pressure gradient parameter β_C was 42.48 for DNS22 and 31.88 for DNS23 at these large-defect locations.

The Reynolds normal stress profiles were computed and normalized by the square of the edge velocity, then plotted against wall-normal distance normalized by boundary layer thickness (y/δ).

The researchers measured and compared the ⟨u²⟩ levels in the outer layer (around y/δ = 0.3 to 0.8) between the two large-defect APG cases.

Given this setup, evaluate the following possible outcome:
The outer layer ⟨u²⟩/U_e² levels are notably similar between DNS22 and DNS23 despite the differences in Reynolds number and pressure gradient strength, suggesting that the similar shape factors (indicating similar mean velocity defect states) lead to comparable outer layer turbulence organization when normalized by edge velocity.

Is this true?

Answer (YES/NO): NO